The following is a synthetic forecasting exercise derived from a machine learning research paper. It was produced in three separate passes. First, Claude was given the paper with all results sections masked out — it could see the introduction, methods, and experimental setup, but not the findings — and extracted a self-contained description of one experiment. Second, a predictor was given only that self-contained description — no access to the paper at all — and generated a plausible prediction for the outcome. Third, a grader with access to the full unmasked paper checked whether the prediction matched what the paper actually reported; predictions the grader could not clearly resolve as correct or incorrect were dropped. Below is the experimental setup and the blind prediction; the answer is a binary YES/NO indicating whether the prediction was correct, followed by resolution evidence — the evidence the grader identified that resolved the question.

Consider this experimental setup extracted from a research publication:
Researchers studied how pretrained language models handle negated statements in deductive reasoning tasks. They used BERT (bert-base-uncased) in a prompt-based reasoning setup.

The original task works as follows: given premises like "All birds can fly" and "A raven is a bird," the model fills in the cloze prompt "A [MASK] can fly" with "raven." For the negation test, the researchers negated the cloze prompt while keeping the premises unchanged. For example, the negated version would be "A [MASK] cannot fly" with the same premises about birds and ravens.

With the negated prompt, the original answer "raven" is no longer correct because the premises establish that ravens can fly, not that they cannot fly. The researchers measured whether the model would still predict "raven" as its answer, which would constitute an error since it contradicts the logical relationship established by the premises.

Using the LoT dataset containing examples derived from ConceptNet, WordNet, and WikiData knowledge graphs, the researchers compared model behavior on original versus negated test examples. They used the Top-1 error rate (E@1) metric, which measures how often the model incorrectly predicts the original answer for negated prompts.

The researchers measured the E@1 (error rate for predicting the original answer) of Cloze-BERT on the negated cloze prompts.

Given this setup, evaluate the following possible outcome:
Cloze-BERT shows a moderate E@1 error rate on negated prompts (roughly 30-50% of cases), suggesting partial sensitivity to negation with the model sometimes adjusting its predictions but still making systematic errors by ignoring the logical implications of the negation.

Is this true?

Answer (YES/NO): NO